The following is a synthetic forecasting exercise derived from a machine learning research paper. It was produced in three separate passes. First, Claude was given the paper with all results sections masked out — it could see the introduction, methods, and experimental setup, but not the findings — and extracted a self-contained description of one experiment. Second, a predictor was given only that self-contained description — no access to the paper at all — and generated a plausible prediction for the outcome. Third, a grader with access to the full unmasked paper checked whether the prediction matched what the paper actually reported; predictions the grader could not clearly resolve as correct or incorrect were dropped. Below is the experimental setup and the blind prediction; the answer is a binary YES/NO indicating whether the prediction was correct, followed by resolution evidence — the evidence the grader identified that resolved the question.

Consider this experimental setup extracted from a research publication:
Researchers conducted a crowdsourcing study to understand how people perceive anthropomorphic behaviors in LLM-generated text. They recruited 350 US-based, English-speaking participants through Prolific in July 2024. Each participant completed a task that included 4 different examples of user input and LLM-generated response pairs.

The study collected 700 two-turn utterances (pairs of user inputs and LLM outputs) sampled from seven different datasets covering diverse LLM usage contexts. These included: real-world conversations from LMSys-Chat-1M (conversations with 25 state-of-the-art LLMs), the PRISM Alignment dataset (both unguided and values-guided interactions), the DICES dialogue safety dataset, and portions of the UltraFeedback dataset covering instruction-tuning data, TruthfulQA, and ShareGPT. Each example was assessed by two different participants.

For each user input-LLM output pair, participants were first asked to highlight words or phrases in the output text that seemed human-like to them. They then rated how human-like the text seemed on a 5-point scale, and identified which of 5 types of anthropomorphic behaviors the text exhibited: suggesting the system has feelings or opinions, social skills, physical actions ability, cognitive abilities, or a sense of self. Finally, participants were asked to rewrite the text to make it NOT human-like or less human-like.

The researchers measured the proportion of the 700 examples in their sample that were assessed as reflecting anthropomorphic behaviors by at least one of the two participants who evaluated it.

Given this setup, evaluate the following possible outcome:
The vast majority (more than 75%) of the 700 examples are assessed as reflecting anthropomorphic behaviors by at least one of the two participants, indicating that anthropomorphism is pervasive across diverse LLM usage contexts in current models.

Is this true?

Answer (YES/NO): YES